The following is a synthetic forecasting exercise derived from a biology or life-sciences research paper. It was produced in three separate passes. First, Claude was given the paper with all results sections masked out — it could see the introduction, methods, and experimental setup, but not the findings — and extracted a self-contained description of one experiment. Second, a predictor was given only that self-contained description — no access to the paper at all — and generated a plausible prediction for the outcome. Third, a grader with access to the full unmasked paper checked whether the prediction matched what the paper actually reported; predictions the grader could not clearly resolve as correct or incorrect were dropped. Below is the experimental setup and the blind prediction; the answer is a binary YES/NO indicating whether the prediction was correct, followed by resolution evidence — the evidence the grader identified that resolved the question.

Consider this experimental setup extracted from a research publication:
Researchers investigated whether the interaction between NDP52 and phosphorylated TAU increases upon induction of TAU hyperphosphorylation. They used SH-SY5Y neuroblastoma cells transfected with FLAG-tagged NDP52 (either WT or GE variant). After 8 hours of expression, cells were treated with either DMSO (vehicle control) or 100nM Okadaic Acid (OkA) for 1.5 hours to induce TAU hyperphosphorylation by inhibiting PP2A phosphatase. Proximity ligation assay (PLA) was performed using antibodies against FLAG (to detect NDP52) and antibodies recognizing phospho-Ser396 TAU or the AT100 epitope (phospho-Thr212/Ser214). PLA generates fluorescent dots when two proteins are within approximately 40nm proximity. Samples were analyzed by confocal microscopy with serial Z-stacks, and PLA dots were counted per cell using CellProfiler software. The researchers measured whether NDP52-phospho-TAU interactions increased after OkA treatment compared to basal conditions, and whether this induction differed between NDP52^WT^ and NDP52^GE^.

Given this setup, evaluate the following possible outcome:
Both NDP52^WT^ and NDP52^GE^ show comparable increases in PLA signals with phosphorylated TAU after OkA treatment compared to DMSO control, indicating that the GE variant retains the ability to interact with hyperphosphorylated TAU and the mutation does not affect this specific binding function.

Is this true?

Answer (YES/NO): NO